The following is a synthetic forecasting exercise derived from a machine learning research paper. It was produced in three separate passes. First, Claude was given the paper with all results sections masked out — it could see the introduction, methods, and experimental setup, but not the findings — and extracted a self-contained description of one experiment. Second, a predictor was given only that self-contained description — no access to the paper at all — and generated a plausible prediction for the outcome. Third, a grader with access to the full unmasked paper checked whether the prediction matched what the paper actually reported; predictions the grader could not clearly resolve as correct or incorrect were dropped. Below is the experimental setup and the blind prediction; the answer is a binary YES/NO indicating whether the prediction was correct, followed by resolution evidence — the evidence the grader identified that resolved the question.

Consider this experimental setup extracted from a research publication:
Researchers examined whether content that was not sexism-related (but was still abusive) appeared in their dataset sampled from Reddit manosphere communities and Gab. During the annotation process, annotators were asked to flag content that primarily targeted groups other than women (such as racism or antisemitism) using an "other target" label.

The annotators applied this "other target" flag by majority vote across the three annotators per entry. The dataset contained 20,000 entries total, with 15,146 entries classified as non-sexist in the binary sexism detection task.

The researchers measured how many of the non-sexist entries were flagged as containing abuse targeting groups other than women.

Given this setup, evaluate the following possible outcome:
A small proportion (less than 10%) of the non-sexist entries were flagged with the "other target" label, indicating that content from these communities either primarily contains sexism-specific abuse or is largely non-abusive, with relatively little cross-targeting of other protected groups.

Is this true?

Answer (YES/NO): NO